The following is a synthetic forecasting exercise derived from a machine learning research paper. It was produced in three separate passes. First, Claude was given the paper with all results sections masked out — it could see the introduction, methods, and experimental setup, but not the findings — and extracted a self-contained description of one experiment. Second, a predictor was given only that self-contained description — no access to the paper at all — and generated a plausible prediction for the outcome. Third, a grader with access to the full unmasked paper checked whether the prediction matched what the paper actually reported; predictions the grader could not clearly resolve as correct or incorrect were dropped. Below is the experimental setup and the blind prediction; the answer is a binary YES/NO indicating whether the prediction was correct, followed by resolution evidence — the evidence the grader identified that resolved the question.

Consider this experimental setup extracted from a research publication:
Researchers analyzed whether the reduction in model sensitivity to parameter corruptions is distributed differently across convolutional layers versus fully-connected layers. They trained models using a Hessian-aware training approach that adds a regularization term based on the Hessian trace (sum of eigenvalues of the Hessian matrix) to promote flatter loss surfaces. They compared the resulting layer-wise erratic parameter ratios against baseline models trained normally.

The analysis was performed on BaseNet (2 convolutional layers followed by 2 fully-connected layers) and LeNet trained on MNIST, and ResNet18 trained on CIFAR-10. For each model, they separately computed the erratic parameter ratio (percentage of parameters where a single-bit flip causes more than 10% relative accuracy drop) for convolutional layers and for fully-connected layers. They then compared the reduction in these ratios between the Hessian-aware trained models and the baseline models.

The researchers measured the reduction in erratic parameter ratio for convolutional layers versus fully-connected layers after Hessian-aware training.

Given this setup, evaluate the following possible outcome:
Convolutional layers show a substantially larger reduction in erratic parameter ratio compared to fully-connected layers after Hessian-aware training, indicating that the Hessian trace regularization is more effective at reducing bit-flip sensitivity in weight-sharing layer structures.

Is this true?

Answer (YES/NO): NO